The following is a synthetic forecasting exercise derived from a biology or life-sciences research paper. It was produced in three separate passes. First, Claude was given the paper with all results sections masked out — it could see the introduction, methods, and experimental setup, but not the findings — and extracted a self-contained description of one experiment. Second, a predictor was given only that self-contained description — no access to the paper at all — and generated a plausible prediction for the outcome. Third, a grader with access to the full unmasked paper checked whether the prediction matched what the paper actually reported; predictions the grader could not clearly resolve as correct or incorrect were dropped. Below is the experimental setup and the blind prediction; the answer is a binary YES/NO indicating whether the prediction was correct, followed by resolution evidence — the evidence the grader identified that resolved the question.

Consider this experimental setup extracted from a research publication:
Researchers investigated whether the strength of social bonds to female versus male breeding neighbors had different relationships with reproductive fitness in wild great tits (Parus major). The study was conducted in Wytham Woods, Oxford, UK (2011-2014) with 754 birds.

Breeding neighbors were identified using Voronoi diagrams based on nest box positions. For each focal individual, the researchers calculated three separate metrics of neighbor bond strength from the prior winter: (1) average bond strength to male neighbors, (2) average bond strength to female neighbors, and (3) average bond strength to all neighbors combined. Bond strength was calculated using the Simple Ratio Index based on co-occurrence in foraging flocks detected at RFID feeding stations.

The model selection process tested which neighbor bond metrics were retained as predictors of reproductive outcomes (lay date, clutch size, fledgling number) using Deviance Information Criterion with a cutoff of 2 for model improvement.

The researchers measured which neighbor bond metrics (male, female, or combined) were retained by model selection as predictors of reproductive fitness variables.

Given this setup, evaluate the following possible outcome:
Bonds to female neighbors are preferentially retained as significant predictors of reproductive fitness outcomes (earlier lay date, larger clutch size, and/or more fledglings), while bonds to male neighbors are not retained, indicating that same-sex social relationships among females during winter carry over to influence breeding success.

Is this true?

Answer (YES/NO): NO